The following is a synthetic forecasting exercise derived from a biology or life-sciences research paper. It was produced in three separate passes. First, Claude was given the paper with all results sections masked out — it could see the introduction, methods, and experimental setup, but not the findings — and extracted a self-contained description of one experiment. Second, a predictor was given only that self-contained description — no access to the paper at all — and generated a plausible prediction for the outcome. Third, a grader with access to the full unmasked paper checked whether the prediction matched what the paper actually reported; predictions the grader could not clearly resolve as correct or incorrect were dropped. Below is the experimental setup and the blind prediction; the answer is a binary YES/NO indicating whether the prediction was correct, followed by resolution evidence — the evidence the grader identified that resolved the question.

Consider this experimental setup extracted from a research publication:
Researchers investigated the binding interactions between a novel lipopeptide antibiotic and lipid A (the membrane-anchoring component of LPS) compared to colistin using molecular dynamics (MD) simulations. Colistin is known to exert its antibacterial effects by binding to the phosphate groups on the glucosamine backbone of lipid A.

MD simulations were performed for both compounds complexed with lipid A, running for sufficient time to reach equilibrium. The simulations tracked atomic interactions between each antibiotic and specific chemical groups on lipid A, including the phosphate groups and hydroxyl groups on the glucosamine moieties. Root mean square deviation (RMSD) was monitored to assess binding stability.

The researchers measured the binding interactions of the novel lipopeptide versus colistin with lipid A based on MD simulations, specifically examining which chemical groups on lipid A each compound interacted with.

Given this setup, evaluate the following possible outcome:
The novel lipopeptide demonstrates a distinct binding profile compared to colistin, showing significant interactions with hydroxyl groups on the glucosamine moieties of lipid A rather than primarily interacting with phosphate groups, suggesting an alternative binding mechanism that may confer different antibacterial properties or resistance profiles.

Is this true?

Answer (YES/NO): NO